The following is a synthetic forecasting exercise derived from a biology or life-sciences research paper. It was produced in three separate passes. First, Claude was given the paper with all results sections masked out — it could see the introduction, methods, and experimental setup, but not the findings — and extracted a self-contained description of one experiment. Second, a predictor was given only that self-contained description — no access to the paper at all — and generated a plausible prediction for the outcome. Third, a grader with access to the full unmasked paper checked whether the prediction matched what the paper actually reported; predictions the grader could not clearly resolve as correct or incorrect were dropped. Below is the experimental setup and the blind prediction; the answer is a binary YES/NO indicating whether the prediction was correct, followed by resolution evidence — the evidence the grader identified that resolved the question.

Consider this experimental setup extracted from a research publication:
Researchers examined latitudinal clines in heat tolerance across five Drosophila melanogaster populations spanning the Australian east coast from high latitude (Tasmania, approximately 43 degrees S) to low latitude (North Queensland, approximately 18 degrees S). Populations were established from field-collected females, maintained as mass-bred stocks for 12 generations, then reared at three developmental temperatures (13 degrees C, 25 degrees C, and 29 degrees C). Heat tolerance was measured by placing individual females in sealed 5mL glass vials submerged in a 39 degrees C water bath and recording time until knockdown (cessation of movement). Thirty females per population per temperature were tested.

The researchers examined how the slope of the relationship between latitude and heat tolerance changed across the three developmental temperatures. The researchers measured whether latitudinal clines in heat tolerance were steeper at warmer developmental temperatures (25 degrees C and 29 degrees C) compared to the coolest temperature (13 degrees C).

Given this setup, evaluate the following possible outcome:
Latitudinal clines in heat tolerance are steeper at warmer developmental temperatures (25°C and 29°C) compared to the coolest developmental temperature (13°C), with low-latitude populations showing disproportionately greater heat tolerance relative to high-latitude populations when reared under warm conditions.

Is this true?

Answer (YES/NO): YES